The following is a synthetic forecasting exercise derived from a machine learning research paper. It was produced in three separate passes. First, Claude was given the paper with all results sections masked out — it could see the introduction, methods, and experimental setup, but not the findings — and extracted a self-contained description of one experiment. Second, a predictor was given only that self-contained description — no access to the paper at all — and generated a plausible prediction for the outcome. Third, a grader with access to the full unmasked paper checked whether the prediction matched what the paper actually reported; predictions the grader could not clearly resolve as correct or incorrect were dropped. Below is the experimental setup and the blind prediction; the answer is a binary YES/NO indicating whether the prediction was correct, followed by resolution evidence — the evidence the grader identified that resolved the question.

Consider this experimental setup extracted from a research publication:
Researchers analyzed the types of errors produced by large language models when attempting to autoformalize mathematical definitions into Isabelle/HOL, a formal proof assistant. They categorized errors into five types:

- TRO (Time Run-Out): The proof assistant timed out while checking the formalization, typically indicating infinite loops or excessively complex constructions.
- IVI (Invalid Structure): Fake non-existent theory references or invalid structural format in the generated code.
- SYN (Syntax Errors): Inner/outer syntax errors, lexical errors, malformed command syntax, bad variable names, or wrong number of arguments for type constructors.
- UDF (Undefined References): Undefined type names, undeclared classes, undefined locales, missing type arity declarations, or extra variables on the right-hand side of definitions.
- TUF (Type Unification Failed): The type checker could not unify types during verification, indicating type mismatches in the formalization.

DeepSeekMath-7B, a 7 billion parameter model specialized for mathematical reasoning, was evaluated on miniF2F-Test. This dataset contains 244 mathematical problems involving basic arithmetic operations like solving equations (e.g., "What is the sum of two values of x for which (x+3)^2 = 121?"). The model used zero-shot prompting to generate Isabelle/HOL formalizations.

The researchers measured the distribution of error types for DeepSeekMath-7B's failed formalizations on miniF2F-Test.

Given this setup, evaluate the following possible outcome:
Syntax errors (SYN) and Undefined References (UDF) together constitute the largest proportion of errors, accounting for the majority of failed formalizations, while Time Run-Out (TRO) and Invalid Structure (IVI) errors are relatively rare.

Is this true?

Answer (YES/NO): NO